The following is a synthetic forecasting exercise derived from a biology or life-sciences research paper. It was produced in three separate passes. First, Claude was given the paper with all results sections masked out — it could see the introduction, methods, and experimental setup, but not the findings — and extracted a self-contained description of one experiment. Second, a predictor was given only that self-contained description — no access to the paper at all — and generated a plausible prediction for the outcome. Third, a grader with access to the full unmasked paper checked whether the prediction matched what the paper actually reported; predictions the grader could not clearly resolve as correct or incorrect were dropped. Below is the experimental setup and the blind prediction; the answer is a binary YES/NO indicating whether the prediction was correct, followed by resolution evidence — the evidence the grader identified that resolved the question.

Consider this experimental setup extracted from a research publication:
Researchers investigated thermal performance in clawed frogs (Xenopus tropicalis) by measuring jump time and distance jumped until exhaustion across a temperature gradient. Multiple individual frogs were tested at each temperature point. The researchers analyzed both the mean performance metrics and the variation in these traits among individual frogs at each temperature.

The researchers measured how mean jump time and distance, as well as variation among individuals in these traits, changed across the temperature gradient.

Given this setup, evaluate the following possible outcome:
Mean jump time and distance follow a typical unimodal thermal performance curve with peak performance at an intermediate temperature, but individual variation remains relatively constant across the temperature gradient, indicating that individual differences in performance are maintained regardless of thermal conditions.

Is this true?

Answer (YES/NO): NO